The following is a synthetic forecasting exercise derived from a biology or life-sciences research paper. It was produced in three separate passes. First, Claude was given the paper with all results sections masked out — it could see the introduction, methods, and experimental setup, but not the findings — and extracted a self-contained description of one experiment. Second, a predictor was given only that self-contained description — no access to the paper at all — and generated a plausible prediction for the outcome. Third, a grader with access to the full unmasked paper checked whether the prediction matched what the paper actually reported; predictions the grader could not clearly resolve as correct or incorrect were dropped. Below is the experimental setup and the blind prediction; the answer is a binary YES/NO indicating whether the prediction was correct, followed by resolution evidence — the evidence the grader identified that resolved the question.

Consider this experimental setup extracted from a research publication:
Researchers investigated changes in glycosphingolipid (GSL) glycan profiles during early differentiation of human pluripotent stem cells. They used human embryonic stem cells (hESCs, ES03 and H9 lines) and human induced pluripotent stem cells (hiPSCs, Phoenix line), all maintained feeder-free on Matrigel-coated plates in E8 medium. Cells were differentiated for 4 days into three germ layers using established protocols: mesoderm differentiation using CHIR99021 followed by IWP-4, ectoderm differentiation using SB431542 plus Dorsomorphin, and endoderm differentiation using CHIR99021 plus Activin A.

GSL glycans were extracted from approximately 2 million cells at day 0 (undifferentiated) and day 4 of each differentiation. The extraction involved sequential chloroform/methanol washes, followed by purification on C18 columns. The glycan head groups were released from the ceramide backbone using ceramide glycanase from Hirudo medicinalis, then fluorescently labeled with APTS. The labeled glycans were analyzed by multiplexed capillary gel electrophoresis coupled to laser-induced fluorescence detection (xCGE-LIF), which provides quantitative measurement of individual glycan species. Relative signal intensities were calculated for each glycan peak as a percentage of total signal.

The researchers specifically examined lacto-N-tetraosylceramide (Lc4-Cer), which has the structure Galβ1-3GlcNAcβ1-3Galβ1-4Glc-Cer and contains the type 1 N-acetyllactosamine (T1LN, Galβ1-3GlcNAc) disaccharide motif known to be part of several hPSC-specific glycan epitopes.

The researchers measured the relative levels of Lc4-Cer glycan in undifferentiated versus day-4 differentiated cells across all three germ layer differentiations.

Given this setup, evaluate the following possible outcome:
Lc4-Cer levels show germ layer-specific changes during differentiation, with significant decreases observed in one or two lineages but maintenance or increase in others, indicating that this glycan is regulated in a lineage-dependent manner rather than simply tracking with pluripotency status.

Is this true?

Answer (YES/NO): YES